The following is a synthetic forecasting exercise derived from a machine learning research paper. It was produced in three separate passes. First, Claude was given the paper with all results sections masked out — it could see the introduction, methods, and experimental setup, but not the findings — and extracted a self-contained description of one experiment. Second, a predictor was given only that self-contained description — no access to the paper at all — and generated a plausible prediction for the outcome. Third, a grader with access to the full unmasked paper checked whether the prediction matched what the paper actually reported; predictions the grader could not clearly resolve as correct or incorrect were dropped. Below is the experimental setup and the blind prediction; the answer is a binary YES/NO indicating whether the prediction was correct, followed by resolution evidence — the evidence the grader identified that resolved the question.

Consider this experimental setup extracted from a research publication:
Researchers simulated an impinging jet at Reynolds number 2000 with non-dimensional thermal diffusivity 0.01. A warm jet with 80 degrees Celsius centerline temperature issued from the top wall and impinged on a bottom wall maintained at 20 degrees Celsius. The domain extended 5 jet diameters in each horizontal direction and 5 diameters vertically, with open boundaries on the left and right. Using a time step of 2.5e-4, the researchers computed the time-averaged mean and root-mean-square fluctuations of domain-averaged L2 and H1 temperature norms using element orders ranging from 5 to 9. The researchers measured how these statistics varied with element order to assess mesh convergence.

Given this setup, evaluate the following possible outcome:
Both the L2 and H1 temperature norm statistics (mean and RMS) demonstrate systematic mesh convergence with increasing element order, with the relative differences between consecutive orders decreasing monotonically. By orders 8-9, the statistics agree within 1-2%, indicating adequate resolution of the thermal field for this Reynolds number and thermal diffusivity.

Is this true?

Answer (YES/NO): NO